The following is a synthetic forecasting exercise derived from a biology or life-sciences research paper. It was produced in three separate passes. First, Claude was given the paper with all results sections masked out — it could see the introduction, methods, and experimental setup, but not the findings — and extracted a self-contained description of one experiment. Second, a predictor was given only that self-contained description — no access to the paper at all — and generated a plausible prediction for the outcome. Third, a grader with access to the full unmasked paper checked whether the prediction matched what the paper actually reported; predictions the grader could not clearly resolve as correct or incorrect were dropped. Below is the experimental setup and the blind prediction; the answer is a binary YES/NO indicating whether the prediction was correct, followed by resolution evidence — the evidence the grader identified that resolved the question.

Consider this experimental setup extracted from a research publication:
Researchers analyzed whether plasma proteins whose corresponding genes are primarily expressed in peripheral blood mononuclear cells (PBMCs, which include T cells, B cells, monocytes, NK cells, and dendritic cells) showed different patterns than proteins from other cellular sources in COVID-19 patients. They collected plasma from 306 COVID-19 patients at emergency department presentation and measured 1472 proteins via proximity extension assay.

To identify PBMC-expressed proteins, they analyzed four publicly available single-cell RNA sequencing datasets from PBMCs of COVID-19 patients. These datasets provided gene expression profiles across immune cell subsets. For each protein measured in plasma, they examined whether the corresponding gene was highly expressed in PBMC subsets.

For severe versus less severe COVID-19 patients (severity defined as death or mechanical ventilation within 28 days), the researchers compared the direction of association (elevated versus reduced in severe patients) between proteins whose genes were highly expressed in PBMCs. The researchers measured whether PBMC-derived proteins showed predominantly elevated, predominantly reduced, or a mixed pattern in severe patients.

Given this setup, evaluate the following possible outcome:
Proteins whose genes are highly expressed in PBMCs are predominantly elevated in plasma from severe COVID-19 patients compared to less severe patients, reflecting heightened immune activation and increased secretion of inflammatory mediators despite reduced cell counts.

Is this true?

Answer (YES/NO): YES